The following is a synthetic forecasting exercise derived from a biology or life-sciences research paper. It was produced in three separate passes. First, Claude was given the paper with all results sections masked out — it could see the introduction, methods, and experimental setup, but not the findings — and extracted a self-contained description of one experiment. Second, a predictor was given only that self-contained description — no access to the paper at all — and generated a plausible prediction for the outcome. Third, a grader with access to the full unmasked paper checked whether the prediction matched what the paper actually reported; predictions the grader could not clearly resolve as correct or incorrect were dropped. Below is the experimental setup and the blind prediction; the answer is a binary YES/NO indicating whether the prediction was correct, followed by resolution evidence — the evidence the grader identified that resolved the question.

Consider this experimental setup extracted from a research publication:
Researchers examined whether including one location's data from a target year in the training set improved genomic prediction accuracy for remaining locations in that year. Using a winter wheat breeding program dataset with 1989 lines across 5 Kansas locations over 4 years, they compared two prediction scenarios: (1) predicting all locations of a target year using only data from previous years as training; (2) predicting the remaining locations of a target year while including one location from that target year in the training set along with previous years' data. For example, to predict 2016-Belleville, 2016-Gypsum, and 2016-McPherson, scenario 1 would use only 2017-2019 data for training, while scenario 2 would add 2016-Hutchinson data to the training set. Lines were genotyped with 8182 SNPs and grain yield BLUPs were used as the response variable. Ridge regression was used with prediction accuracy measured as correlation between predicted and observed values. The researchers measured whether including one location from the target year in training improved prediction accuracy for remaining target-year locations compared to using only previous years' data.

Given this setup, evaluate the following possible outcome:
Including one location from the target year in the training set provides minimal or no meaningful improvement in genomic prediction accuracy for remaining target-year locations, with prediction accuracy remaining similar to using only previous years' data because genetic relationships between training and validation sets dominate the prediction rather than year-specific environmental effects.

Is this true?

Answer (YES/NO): NO